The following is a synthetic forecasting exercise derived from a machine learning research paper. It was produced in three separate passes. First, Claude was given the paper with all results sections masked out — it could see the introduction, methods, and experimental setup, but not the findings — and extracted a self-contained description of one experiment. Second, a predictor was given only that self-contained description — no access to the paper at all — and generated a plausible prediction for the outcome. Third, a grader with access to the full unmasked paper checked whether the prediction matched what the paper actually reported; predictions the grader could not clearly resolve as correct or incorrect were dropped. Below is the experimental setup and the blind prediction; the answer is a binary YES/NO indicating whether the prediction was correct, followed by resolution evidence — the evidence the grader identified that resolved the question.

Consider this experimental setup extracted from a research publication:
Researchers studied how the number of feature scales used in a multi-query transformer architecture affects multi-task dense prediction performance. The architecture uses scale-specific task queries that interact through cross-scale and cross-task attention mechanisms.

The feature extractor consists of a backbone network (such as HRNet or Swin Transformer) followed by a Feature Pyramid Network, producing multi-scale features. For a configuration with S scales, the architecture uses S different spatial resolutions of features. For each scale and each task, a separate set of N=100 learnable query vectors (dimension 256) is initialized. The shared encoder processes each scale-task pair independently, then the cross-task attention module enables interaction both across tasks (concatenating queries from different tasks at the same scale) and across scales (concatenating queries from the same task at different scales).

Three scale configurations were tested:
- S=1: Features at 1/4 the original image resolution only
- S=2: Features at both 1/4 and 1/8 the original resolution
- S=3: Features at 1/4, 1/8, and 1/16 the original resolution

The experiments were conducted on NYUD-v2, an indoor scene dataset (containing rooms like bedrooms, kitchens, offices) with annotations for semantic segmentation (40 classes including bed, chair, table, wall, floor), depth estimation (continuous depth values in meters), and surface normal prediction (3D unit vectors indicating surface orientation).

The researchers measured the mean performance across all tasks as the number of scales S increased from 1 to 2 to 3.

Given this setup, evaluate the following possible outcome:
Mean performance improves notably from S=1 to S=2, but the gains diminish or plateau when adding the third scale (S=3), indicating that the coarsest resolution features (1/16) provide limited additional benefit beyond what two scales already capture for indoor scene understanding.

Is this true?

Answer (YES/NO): YES